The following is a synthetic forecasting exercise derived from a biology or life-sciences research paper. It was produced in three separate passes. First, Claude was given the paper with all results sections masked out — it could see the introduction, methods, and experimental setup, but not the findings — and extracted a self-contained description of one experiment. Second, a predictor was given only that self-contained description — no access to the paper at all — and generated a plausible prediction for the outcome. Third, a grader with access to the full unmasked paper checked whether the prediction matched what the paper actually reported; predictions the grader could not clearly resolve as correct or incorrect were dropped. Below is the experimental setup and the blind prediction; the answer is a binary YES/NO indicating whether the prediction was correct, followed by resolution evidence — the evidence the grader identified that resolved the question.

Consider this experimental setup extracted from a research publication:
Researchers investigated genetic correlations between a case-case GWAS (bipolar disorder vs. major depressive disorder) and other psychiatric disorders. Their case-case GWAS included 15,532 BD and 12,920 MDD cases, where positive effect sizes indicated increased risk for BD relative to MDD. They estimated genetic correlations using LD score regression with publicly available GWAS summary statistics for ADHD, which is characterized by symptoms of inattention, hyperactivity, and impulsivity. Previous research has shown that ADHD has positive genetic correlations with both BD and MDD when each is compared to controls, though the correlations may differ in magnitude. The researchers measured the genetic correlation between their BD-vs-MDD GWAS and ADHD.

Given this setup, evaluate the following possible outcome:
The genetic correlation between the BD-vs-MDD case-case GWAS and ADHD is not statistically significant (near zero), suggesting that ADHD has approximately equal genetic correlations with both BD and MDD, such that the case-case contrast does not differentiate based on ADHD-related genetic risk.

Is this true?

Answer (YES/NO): NO